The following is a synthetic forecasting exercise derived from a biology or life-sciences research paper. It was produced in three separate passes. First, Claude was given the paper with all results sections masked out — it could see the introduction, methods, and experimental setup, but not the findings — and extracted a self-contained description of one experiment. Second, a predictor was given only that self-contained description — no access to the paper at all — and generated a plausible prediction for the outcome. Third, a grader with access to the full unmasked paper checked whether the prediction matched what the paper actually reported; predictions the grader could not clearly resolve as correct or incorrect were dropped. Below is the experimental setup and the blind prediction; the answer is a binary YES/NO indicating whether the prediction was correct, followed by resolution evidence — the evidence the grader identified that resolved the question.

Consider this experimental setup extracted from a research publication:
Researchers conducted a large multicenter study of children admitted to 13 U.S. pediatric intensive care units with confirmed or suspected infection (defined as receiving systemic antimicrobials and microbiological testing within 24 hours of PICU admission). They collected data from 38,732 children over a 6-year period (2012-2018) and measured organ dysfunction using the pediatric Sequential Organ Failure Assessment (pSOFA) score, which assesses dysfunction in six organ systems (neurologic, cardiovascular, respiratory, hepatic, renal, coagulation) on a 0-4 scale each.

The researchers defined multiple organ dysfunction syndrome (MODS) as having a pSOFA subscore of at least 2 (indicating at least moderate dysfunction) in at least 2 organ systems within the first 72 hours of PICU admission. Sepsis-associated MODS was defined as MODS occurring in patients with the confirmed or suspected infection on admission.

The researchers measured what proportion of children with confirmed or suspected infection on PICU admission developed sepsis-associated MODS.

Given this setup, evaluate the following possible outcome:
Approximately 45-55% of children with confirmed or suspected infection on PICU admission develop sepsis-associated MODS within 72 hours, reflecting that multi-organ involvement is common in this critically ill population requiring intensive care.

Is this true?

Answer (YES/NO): NO